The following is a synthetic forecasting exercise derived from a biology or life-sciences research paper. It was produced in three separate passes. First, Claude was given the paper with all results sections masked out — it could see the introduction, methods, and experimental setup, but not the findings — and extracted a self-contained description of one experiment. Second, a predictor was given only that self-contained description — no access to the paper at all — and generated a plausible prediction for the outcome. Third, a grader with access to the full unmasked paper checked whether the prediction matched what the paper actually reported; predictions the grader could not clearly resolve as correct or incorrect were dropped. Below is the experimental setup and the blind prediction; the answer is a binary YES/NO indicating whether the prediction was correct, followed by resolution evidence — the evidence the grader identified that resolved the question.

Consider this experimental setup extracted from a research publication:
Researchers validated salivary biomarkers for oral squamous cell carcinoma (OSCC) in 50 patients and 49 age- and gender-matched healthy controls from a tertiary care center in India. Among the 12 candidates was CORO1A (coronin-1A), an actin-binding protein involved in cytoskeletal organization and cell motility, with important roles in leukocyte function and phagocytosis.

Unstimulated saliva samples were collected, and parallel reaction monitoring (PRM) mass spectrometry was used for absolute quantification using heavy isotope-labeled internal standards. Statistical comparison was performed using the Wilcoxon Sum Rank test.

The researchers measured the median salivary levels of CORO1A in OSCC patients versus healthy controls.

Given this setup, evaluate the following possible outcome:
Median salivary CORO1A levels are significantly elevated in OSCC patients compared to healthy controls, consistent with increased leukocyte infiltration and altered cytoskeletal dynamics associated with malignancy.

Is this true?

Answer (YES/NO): NO